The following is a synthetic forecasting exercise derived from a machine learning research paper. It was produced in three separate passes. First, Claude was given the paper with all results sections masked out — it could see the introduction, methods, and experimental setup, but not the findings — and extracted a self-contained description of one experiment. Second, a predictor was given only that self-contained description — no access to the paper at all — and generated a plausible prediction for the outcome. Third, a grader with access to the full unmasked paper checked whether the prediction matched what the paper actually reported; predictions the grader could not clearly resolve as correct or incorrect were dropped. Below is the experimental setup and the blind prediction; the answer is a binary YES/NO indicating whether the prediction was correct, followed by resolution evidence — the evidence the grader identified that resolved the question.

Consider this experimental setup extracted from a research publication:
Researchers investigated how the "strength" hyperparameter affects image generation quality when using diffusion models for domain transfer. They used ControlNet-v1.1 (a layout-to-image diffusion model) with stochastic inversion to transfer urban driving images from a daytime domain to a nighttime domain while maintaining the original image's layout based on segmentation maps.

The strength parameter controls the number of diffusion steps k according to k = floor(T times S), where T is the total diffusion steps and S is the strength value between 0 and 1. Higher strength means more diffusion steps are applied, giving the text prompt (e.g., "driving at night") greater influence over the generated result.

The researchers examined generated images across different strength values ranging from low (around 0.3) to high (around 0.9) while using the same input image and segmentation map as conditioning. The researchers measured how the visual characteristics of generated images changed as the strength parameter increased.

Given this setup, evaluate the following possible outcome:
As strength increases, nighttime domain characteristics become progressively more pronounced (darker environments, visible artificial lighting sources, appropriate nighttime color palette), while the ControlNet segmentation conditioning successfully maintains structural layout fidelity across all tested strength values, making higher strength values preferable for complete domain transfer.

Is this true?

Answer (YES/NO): NO